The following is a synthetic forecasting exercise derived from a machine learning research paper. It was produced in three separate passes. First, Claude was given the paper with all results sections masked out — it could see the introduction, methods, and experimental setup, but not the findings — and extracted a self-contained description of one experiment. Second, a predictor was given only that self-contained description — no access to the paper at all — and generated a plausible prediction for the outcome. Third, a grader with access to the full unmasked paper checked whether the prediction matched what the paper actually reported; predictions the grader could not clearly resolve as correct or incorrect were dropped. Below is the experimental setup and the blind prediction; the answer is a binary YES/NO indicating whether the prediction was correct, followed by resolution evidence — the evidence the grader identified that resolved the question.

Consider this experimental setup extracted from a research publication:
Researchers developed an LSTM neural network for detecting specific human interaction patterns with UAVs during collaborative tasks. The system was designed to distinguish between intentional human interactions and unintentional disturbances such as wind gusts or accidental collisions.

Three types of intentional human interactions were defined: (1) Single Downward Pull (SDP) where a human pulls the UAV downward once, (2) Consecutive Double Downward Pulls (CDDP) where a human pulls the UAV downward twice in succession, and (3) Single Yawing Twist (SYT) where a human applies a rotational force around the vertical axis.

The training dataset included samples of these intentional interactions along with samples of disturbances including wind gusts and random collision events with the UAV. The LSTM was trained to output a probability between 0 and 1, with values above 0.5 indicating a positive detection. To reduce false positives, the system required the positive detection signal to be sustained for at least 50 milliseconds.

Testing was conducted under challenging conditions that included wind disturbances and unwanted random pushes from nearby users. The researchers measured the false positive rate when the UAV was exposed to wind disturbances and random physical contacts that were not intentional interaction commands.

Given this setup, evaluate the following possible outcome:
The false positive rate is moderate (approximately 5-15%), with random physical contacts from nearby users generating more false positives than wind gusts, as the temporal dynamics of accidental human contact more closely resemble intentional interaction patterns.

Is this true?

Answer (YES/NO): NO